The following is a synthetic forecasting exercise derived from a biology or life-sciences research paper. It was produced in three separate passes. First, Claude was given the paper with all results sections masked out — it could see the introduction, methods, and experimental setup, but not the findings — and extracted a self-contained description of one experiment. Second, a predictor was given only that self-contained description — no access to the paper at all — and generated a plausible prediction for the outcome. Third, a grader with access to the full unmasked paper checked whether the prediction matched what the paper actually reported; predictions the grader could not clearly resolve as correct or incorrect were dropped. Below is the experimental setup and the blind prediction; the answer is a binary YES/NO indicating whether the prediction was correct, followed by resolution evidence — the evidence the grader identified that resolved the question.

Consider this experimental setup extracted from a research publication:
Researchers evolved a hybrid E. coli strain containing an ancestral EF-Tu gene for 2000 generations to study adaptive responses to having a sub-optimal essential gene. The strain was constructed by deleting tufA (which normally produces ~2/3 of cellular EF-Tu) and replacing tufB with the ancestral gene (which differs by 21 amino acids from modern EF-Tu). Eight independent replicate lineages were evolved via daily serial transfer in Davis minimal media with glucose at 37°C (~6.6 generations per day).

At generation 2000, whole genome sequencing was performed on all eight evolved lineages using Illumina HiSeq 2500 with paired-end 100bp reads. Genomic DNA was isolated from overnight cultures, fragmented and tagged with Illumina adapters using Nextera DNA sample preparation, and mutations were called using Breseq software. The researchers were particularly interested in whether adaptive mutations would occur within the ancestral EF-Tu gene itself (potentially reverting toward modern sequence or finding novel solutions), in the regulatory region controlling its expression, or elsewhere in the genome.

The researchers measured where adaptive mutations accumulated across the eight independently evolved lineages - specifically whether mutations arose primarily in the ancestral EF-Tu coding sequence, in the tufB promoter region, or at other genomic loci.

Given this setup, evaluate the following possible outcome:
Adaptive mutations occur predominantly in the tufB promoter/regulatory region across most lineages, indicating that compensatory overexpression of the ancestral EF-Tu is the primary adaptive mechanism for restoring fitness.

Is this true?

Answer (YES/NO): YES